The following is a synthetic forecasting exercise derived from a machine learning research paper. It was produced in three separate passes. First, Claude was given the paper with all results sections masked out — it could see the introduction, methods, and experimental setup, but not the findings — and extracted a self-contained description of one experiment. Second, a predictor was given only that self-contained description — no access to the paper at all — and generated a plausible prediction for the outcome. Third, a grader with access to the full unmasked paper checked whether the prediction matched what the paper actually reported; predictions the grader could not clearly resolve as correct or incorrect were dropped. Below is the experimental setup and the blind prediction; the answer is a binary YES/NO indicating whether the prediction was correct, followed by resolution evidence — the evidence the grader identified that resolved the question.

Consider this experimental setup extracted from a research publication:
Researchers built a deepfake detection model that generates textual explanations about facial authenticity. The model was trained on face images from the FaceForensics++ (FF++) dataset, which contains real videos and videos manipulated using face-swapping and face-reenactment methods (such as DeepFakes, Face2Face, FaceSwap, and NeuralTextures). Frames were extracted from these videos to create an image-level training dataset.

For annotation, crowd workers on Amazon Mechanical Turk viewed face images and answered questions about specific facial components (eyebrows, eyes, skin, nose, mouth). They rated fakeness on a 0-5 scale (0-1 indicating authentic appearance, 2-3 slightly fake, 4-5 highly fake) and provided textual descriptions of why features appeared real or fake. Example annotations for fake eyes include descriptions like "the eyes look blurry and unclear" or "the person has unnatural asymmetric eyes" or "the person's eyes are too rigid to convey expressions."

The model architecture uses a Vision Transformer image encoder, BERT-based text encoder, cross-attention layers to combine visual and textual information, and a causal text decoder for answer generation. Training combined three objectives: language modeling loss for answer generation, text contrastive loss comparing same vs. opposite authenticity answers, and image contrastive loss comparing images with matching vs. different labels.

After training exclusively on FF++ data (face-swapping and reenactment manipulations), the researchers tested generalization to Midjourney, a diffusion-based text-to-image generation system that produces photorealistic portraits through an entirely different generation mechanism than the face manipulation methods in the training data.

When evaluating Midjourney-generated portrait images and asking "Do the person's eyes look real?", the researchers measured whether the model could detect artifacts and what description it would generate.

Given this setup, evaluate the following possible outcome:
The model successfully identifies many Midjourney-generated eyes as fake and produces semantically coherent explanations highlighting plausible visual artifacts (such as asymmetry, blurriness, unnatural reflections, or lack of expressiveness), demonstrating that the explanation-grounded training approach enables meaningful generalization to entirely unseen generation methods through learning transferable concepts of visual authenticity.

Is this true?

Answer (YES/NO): YES